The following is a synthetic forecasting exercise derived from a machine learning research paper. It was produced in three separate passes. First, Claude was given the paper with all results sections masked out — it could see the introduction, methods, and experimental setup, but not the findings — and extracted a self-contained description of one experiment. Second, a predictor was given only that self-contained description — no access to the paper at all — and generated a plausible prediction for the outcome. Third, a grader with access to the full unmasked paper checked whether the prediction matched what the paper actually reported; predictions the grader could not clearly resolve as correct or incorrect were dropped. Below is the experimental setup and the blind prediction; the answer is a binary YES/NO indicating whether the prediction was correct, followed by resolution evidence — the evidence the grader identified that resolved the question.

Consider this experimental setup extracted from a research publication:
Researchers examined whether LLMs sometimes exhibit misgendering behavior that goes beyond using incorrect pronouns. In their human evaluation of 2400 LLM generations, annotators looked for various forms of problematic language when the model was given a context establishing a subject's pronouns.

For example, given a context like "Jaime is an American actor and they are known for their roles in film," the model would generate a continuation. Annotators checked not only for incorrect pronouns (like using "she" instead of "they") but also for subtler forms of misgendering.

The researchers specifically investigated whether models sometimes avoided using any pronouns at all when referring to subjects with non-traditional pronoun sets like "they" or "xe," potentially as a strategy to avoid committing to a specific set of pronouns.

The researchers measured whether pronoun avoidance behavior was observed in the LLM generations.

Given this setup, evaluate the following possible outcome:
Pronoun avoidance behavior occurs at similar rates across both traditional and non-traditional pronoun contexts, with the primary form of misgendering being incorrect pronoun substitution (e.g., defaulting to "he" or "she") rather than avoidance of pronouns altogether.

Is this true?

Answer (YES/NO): NO